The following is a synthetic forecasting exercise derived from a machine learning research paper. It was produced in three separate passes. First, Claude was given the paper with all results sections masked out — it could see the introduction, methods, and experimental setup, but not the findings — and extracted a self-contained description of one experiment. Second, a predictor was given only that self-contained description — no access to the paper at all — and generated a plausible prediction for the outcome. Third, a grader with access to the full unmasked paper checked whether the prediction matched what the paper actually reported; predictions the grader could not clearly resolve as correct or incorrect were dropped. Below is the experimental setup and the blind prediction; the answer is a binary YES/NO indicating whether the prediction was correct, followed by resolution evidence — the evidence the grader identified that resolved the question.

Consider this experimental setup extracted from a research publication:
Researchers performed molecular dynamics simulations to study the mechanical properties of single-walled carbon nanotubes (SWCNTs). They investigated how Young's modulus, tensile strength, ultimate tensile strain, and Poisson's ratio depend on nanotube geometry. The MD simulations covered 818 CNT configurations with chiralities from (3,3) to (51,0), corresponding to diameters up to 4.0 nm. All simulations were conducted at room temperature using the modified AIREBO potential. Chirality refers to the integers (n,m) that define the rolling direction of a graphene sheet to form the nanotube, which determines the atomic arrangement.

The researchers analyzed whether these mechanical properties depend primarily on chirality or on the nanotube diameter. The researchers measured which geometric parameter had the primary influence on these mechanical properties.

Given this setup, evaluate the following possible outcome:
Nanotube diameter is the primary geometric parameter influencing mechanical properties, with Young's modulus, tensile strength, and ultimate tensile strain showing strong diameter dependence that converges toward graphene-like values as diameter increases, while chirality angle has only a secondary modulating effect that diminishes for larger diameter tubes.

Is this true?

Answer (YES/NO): NO